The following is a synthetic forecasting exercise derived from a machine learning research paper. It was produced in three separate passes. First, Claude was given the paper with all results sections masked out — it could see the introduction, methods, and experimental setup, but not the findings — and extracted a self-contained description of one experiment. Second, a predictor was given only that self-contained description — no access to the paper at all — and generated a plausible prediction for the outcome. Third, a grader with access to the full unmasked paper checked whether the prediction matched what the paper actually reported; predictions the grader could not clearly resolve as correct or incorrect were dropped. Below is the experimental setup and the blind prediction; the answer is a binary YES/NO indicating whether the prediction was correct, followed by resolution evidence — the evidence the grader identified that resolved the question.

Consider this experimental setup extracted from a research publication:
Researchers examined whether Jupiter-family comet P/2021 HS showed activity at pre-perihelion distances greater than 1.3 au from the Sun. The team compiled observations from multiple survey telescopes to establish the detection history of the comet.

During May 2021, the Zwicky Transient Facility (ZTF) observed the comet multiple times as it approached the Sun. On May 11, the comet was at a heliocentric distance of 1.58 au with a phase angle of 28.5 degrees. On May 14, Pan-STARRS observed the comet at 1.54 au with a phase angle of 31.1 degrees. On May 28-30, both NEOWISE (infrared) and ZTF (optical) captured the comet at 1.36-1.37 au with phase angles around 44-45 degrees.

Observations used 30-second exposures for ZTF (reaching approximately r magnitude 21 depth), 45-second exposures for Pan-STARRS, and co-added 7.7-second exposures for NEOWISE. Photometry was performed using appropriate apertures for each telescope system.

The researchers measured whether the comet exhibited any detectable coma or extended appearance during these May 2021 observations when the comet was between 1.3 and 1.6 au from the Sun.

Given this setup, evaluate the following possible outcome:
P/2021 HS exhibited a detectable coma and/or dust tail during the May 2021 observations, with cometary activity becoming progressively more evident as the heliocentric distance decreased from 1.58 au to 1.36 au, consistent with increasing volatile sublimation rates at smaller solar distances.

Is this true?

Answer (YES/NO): NO